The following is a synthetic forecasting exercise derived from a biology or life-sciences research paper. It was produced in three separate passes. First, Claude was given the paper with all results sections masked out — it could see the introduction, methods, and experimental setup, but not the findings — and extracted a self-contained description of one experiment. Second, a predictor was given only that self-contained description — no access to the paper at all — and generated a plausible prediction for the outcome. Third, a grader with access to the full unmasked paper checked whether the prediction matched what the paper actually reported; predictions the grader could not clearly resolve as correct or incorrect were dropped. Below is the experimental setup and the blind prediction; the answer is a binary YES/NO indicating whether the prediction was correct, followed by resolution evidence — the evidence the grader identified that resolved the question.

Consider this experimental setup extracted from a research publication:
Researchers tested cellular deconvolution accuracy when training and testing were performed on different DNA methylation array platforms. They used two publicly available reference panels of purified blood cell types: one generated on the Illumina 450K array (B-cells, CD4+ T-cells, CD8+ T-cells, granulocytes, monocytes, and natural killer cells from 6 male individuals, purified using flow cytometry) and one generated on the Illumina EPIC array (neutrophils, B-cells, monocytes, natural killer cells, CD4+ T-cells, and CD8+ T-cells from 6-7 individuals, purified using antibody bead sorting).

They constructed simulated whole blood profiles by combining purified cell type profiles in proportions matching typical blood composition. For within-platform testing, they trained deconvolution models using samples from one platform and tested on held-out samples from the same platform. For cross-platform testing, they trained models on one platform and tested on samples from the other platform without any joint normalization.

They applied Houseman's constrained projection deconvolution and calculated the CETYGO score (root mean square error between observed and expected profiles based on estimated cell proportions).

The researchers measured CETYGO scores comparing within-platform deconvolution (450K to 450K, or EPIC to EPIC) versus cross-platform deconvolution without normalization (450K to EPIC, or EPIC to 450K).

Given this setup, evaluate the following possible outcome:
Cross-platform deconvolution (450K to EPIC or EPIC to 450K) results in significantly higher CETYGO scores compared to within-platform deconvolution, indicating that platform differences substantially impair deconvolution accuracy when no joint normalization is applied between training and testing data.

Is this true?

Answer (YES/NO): NO